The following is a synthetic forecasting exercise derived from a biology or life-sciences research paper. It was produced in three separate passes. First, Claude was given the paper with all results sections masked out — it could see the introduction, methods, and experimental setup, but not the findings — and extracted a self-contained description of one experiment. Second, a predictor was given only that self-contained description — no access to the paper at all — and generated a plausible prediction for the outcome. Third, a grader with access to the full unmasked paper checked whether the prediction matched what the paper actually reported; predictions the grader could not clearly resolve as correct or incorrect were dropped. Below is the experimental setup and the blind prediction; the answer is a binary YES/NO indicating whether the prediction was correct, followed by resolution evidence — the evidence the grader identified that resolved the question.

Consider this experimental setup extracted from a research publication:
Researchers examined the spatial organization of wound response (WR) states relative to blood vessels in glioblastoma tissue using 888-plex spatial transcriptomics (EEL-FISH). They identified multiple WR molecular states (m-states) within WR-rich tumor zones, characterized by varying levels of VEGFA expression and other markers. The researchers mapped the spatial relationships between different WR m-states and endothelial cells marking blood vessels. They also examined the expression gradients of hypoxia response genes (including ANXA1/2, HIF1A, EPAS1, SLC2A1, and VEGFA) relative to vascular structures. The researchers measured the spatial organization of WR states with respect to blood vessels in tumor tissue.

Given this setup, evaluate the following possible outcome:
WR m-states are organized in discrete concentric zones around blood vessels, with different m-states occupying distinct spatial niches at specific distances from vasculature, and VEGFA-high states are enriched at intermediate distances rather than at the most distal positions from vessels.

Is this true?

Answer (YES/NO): NO